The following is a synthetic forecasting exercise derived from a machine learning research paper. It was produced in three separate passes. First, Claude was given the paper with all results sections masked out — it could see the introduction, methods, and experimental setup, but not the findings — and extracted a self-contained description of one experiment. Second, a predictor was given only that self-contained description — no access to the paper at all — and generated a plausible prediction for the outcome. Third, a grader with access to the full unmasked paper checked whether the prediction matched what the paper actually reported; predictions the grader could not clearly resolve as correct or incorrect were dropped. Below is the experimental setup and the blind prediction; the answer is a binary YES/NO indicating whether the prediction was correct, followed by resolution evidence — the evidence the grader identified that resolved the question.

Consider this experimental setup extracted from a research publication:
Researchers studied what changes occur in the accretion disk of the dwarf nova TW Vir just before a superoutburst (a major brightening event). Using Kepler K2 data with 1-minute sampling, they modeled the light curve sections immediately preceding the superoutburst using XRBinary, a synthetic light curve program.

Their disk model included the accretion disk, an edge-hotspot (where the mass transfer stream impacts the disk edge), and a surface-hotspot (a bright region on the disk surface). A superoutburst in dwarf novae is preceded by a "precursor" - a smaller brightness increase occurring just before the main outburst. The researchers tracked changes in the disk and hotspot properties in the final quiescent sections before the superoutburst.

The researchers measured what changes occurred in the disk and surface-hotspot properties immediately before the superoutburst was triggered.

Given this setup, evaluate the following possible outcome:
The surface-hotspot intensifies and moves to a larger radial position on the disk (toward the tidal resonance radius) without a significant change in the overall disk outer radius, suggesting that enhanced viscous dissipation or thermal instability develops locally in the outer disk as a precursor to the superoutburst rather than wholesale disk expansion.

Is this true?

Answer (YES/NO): NO